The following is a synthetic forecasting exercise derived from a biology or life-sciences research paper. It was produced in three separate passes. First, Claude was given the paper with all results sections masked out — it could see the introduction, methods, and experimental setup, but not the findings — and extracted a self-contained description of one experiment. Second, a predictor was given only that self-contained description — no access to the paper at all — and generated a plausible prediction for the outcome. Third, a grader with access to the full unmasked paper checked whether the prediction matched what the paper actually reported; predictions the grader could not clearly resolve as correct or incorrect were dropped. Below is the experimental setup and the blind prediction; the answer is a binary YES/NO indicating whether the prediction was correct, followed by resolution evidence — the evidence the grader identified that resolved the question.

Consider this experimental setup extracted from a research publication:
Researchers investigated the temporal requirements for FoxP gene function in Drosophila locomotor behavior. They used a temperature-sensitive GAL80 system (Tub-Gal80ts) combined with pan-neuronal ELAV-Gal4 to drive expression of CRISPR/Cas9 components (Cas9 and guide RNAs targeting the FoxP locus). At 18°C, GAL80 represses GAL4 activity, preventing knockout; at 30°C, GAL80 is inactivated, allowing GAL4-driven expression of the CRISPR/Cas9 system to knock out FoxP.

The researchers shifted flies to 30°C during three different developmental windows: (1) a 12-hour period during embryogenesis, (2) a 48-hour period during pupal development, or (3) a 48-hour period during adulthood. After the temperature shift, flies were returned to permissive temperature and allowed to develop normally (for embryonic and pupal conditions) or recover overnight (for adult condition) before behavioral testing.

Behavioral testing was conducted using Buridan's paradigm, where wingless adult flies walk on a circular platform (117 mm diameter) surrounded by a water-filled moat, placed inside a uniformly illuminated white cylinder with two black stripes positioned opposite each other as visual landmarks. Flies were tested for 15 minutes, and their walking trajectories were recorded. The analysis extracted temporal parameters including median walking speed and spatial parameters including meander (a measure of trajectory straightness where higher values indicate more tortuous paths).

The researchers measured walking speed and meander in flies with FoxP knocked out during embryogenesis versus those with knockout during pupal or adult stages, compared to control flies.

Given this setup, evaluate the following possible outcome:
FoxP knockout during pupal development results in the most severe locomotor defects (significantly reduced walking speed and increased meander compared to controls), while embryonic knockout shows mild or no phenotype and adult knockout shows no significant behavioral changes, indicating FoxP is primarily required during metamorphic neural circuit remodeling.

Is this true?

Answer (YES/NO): NO